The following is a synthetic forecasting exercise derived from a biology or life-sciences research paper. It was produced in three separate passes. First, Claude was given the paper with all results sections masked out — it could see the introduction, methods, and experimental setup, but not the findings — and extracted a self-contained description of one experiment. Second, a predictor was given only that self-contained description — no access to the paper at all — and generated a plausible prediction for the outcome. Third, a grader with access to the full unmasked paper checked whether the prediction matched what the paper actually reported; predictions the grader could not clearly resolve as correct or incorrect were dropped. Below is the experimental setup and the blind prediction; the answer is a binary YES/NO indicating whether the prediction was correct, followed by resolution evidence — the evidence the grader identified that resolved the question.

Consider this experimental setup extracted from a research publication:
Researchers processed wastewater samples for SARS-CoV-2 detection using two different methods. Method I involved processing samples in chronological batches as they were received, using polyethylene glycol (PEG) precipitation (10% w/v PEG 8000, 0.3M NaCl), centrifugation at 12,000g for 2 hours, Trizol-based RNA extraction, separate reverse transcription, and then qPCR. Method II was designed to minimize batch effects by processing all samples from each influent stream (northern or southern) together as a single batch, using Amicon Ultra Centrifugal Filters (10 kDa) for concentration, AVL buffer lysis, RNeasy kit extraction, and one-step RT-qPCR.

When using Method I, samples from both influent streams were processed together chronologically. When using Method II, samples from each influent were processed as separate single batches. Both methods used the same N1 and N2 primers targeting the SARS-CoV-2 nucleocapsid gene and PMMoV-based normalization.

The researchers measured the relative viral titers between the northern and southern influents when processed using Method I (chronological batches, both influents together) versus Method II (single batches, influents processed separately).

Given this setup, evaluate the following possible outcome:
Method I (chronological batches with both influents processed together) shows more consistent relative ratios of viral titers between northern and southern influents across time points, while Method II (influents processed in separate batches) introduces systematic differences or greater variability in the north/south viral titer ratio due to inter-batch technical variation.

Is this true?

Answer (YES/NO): YES